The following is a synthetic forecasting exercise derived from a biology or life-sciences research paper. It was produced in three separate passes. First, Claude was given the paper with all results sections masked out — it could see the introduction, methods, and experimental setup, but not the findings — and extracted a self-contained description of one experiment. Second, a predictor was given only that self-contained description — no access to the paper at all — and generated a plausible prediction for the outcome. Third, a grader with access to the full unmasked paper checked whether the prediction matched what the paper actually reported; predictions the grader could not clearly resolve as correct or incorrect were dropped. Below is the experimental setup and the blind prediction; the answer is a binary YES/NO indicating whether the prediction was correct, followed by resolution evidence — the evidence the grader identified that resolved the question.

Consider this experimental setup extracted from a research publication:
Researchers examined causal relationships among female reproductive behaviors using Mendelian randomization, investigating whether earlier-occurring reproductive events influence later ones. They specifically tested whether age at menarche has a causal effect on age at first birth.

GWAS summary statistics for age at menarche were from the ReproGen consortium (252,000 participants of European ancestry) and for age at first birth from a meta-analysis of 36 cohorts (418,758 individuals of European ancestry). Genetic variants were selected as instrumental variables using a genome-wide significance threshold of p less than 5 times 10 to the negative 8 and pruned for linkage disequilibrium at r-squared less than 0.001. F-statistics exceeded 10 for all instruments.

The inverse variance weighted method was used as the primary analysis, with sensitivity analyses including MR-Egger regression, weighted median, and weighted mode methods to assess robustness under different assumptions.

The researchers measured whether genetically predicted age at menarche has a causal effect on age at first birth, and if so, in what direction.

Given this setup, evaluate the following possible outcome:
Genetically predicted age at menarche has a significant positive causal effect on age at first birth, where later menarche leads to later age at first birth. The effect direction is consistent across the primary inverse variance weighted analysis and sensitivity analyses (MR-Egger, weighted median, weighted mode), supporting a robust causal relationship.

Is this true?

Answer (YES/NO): YES